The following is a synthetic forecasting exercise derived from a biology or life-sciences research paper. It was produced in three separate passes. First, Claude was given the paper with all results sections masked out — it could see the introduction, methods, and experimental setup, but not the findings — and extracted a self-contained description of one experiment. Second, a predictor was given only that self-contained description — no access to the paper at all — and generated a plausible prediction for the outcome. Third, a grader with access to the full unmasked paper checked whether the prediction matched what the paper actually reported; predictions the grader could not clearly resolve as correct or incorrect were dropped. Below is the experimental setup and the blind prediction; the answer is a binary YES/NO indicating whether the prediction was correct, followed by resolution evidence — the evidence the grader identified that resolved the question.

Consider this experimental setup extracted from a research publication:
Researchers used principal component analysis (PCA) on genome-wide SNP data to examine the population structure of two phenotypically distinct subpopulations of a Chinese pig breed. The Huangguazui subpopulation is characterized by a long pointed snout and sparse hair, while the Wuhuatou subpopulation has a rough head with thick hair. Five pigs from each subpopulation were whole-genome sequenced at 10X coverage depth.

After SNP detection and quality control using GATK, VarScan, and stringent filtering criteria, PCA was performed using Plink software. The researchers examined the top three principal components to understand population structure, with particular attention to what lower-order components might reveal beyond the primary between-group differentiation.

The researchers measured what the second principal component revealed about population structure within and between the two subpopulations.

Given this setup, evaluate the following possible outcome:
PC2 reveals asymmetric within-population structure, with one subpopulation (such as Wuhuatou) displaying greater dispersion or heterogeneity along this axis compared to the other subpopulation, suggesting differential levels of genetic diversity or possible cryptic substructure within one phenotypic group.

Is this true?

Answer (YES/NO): NO